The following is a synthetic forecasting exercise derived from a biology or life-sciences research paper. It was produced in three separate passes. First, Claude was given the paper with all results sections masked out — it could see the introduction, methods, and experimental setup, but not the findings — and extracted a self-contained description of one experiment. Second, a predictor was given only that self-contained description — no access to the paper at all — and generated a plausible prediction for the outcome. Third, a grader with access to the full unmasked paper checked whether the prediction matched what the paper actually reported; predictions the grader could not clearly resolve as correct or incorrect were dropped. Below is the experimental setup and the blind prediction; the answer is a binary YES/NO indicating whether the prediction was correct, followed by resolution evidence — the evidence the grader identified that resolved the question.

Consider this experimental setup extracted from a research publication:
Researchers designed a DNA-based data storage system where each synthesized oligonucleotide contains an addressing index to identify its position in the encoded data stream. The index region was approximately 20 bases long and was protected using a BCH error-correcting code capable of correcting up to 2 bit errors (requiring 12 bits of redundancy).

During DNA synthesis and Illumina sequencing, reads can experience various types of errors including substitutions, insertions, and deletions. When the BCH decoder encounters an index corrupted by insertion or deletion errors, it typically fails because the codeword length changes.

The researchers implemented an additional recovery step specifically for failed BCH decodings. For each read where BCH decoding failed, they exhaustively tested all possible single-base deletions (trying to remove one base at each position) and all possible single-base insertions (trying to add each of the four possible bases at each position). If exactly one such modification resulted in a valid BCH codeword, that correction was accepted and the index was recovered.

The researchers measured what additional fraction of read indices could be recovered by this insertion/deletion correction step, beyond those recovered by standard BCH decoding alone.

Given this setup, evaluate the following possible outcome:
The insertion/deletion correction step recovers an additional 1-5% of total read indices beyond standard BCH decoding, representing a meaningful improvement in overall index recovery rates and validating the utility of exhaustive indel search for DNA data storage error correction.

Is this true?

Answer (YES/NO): NO